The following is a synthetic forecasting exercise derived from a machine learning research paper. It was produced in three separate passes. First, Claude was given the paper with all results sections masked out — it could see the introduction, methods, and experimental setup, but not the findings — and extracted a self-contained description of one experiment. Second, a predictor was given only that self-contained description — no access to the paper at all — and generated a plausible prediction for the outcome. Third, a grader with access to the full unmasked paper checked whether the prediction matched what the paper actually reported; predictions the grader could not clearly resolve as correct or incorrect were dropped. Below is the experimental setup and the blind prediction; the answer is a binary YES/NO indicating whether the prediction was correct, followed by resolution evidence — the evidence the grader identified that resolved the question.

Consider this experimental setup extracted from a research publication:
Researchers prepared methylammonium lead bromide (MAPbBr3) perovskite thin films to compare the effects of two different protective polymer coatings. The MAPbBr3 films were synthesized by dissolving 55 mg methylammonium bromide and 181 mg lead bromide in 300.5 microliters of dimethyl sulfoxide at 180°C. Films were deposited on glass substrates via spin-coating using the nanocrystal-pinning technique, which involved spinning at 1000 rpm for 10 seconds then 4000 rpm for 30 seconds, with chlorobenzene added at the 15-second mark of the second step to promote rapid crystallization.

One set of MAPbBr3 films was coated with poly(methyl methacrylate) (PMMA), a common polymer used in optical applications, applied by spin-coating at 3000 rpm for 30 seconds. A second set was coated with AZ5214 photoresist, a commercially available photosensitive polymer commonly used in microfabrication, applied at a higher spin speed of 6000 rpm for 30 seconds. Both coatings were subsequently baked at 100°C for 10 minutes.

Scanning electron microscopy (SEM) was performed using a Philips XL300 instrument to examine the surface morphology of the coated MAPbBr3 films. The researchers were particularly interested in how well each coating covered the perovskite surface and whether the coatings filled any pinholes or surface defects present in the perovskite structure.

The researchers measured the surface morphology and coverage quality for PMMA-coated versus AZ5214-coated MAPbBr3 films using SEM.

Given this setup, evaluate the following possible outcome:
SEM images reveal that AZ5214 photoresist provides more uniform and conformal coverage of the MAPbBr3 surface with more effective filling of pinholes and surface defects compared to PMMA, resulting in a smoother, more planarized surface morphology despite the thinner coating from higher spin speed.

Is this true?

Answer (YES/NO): NO